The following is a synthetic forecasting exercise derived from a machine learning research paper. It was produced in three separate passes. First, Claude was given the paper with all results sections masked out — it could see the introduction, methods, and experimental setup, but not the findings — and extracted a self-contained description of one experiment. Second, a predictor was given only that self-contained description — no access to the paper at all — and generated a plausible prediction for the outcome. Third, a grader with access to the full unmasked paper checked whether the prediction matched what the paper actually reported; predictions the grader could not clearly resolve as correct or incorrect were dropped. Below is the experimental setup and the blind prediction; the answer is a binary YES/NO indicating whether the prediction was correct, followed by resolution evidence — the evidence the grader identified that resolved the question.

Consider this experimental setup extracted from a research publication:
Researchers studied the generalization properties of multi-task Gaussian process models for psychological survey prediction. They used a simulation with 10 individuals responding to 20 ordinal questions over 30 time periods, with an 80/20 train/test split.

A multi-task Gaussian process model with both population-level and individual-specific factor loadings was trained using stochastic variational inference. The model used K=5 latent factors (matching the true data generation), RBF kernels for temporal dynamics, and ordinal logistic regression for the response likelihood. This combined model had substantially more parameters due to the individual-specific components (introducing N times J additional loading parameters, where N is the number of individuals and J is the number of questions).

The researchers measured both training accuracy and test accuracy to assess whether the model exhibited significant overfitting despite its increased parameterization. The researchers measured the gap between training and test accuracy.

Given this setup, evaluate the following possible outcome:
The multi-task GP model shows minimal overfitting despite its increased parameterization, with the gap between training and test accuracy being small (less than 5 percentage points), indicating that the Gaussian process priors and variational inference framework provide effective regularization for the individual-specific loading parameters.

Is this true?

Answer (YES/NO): YES